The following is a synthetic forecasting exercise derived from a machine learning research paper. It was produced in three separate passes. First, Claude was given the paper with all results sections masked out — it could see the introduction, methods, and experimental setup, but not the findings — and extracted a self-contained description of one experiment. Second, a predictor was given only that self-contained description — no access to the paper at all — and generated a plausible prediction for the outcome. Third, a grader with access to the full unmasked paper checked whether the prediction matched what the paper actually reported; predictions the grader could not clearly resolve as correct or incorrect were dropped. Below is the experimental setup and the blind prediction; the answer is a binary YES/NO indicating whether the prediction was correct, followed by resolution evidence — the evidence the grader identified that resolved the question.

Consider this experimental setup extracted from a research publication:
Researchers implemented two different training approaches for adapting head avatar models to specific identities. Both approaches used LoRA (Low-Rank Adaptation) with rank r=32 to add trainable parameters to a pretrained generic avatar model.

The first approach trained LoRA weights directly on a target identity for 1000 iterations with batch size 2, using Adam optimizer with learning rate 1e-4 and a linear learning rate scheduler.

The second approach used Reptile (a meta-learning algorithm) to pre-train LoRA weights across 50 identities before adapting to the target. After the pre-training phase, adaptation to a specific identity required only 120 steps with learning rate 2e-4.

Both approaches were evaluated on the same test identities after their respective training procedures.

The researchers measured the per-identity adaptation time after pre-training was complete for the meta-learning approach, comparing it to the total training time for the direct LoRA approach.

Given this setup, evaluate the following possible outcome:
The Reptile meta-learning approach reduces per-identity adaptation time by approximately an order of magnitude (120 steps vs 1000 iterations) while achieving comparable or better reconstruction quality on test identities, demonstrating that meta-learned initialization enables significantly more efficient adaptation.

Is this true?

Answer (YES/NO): NO